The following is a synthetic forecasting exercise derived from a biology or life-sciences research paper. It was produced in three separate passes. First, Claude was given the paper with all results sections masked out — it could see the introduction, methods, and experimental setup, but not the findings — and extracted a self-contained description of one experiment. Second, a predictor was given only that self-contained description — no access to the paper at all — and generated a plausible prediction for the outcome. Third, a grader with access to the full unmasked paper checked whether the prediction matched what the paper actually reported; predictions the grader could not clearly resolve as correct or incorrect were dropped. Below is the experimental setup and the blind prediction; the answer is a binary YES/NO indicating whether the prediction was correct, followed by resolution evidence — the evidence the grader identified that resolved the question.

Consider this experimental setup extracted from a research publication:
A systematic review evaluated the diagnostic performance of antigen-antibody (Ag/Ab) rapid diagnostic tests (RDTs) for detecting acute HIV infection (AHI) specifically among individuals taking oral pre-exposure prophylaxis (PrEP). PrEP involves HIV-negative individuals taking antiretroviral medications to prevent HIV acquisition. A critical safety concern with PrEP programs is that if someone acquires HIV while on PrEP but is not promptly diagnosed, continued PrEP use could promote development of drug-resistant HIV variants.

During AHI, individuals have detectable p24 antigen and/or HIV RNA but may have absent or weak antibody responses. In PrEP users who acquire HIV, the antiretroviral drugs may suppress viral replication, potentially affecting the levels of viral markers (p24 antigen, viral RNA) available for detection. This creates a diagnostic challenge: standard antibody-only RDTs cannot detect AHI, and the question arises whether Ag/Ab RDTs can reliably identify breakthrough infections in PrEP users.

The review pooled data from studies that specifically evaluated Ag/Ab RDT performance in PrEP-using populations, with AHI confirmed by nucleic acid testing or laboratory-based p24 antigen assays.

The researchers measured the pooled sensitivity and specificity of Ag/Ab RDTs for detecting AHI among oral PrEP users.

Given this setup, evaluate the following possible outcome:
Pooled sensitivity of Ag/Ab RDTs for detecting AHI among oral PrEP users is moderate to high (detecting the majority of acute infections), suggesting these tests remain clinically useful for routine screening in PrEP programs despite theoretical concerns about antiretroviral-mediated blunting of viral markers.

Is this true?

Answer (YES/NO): NO